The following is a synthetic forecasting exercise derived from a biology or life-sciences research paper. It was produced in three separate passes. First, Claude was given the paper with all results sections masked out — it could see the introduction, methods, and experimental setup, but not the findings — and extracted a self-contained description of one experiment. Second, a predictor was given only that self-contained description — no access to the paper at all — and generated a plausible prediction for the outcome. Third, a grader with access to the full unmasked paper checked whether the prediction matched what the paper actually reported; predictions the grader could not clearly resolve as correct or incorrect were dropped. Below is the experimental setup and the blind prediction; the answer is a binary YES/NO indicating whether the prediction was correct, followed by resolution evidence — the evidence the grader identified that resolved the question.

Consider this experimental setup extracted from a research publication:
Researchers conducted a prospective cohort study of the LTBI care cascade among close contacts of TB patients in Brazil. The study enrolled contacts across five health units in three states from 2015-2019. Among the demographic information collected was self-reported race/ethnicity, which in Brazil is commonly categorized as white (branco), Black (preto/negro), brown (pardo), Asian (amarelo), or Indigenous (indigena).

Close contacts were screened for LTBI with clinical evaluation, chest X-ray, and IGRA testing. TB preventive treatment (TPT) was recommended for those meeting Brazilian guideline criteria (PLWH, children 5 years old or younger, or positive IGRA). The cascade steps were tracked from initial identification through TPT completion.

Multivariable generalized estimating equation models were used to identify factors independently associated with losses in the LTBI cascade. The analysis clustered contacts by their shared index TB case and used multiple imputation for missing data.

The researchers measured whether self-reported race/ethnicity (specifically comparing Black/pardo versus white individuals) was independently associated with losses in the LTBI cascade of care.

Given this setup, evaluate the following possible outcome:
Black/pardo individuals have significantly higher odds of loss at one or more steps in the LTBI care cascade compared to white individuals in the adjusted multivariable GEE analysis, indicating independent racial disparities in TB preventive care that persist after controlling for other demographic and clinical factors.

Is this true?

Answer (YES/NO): YES